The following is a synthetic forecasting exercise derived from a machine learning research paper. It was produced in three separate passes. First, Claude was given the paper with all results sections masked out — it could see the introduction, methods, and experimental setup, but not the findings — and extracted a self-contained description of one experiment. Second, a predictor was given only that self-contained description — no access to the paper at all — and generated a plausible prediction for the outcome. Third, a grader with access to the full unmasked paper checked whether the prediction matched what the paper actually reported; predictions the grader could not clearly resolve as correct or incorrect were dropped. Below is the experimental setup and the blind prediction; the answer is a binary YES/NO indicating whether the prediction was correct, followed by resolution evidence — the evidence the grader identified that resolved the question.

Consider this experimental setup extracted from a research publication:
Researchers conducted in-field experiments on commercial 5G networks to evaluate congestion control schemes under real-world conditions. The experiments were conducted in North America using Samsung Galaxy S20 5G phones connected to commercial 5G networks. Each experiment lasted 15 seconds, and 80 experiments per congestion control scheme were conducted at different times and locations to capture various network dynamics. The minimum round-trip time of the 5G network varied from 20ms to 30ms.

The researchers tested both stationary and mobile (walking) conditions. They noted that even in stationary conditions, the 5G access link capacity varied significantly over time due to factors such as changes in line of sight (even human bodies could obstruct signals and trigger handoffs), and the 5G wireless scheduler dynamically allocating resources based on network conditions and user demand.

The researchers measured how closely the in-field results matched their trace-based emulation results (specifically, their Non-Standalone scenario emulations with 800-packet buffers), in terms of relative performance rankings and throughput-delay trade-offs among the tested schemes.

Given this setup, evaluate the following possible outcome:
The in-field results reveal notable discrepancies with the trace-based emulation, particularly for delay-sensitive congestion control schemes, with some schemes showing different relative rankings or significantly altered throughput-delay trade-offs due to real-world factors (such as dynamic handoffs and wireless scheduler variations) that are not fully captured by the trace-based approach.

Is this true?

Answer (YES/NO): NO